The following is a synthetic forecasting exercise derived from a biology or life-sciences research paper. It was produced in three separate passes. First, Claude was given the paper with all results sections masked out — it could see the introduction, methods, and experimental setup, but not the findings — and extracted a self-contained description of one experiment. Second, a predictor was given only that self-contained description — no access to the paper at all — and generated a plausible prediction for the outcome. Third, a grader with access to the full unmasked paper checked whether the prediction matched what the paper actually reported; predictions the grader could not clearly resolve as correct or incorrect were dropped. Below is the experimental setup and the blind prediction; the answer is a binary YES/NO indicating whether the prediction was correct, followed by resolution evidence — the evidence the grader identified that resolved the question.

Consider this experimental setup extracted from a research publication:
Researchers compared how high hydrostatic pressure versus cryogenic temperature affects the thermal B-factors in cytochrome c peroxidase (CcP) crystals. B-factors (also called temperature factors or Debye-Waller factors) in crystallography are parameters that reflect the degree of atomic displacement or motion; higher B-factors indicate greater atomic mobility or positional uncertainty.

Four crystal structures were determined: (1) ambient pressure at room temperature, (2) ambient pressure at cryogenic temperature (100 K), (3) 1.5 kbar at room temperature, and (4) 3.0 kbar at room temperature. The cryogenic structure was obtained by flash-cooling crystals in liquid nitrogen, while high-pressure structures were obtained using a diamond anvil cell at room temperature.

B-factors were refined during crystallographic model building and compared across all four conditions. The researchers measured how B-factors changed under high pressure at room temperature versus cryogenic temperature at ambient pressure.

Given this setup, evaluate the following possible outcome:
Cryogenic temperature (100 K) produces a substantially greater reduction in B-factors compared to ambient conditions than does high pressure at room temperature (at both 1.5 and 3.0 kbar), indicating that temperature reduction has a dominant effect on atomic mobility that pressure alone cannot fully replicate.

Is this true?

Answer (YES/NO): NO